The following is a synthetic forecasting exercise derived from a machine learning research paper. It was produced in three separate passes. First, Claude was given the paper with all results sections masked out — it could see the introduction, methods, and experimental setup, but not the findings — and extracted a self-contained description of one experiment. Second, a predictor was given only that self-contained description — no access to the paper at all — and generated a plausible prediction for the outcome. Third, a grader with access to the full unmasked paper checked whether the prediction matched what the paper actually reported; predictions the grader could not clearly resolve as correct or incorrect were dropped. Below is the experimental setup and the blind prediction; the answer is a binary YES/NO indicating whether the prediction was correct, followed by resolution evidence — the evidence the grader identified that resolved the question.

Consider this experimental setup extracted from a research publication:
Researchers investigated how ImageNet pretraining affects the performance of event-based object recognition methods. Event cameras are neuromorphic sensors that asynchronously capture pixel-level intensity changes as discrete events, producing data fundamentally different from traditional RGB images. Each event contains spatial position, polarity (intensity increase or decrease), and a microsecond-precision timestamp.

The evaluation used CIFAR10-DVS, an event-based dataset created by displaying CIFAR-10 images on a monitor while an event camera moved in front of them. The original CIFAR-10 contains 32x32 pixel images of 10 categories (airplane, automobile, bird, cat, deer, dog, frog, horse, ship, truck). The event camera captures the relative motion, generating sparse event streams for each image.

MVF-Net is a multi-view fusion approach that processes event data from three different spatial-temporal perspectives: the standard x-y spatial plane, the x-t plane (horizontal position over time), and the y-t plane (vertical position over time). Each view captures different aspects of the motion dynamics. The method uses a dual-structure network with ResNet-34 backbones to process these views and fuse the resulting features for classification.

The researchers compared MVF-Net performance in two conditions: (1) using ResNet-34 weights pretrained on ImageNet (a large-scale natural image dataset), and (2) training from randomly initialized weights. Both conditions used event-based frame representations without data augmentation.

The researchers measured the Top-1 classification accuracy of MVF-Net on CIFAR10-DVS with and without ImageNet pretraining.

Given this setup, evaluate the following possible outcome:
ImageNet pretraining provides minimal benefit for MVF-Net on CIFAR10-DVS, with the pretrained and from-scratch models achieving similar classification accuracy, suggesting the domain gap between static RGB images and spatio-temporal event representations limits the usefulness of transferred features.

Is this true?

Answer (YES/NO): NO